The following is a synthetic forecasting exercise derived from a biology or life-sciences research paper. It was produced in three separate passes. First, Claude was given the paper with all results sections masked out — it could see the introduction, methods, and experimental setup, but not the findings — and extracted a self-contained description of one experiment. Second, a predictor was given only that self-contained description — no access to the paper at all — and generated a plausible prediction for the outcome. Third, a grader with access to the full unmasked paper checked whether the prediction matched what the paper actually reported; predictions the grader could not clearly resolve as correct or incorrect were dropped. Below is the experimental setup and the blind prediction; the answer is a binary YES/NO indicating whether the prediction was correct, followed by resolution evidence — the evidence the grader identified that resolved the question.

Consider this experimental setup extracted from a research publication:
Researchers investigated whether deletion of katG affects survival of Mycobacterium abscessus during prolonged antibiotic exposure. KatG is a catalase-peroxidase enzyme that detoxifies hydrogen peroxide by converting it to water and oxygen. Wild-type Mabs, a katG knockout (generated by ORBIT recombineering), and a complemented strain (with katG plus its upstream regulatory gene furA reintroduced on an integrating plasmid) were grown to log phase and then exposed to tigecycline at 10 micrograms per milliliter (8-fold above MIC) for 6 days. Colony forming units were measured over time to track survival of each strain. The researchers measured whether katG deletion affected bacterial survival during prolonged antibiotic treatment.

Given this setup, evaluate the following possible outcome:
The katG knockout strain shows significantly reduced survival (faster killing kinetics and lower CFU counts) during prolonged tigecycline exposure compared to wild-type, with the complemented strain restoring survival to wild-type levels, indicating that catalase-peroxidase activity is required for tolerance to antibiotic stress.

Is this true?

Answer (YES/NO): YES